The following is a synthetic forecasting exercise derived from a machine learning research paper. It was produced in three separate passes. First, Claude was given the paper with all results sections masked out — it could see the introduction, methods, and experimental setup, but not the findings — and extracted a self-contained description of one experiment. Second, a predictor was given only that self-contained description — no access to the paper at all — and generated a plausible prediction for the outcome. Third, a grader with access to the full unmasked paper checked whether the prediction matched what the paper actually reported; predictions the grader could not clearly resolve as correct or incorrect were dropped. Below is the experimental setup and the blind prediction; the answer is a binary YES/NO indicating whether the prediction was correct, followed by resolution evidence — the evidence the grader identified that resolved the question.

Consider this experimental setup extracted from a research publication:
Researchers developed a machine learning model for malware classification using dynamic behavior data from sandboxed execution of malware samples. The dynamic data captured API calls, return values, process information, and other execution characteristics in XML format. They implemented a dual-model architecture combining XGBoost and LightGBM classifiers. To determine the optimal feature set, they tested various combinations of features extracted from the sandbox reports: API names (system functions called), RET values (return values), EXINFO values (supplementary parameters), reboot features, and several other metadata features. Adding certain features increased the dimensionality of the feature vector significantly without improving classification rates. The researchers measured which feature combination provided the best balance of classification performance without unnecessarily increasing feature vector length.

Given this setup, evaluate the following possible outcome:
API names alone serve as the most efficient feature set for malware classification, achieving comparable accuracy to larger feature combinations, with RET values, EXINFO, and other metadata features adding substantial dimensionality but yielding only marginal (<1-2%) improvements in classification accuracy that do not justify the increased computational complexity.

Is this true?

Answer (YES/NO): NO